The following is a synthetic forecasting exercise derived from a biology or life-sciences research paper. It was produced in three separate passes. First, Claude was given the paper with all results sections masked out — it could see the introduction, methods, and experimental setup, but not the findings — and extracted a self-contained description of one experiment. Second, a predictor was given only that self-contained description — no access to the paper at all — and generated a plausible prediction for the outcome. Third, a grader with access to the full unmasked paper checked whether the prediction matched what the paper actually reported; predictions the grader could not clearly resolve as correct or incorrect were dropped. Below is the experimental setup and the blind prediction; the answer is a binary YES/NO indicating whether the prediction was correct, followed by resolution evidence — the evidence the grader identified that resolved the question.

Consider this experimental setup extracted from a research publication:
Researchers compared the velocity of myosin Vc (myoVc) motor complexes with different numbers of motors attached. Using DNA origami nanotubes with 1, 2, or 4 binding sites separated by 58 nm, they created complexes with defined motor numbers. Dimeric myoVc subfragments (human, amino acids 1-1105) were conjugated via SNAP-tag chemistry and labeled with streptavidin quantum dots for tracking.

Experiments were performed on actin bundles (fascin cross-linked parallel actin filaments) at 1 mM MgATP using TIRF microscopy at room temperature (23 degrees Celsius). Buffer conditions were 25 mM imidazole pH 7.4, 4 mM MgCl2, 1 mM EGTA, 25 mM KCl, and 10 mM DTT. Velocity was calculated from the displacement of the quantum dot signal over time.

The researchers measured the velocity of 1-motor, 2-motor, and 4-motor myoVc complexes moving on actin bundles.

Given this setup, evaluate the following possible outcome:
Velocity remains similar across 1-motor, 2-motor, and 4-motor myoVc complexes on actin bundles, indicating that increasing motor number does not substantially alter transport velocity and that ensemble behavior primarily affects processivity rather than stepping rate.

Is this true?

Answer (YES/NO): NO